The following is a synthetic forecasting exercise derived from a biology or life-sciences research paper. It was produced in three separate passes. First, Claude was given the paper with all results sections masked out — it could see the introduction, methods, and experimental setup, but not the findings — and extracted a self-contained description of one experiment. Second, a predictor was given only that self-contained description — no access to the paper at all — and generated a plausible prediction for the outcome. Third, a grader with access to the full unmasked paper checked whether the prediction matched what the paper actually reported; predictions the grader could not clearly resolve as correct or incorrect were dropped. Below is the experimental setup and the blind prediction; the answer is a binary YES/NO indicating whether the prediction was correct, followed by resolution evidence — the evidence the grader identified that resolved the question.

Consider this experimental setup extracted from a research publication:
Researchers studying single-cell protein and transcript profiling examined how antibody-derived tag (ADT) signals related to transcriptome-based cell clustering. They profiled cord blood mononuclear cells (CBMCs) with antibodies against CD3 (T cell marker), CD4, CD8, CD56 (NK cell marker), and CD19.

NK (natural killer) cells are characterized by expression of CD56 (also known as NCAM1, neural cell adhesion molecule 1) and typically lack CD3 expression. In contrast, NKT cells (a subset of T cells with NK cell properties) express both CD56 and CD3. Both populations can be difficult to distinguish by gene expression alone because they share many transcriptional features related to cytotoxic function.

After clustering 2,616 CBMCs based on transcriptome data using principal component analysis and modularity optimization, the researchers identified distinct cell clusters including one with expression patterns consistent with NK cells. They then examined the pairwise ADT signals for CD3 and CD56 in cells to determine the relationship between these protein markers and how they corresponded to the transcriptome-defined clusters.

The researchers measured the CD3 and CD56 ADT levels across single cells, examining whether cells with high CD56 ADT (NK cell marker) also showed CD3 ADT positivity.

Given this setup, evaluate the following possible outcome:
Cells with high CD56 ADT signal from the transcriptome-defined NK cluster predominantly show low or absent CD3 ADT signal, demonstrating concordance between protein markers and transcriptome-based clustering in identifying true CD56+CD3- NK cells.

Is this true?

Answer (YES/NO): YES